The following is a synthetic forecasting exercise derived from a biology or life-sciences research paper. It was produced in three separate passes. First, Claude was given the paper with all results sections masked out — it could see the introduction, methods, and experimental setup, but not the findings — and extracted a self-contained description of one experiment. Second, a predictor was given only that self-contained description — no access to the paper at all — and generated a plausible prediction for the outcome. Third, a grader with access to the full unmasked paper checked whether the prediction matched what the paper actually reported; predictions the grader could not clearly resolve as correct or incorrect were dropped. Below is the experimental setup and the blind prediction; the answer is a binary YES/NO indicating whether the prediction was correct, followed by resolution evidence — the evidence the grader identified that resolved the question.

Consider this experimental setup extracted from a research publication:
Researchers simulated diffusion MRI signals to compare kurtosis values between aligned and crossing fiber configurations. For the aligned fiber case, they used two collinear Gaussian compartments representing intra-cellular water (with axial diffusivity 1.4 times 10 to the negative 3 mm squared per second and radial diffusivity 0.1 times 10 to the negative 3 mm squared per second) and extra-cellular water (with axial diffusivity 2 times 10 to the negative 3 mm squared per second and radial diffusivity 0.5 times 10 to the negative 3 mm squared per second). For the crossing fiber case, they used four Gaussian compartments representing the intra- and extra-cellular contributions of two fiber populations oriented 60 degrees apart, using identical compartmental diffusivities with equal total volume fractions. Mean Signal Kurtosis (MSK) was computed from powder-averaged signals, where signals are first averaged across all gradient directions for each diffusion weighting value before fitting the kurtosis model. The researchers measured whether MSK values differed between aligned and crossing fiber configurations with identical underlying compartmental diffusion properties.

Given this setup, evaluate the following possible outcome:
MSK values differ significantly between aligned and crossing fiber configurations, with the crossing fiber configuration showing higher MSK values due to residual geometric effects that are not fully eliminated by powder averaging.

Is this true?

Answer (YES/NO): NO